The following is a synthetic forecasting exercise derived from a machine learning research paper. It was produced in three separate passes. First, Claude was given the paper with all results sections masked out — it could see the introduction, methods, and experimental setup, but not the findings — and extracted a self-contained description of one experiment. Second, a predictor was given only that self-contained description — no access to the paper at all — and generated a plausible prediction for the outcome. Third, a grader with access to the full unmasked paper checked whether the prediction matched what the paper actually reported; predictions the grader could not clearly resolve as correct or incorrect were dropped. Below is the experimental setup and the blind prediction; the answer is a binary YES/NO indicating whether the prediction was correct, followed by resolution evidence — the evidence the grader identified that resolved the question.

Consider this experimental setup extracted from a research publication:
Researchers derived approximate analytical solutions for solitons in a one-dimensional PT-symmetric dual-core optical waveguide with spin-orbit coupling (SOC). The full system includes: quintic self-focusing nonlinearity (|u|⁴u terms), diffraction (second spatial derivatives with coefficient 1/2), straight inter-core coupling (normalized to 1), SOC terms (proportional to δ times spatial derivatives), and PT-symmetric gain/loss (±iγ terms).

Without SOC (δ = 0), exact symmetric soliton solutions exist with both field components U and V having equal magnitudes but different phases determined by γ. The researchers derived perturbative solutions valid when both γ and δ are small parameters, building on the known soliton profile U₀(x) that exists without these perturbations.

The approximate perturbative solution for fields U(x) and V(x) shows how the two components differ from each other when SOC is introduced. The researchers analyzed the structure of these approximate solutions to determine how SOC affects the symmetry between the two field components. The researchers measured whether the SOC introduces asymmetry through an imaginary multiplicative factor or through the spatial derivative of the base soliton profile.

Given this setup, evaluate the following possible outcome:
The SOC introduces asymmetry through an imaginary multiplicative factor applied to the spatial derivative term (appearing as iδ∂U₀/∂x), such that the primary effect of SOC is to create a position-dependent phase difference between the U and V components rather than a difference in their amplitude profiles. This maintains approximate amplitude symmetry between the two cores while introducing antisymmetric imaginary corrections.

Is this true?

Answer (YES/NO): NO